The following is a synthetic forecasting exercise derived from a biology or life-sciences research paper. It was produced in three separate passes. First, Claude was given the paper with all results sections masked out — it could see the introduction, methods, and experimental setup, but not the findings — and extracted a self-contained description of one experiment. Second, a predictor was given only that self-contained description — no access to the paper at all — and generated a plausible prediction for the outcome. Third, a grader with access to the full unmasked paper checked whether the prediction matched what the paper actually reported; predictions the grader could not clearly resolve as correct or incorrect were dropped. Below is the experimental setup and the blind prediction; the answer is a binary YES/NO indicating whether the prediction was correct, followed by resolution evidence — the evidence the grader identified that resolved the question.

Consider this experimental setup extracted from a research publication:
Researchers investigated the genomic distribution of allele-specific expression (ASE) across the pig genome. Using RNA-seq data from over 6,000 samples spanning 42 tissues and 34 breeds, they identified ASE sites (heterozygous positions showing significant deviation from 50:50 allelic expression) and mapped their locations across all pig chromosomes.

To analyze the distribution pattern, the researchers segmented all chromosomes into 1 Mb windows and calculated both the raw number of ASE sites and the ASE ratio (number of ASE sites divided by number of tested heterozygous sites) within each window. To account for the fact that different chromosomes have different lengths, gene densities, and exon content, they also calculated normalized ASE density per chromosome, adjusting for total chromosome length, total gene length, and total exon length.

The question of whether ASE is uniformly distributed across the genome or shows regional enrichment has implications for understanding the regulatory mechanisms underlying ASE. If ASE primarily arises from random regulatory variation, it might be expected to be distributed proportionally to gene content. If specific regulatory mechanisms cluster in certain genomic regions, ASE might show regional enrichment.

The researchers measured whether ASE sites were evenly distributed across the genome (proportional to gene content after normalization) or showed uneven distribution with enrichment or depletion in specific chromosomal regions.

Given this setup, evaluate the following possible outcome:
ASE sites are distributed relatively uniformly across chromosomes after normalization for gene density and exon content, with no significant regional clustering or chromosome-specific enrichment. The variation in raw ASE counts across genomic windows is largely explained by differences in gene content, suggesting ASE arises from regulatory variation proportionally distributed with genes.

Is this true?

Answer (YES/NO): NO